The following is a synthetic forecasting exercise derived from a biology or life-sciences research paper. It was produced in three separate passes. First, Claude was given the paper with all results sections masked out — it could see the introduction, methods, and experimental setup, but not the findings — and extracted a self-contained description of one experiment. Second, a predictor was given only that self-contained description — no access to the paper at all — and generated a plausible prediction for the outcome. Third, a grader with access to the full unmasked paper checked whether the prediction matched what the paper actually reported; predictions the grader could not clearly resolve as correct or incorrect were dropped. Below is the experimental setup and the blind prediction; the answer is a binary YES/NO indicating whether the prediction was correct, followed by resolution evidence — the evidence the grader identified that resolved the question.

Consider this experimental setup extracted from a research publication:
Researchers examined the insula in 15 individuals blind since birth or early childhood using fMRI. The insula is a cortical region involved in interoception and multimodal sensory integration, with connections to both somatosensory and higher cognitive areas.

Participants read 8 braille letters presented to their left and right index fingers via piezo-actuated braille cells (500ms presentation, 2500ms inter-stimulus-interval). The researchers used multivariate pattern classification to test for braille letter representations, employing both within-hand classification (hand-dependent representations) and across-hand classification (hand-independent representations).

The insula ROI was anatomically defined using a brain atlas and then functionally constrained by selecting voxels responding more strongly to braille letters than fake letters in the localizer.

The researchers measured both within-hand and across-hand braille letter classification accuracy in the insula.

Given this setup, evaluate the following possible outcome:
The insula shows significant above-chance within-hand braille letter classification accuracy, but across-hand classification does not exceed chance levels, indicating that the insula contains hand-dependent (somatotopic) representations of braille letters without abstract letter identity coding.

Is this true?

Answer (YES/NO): NO